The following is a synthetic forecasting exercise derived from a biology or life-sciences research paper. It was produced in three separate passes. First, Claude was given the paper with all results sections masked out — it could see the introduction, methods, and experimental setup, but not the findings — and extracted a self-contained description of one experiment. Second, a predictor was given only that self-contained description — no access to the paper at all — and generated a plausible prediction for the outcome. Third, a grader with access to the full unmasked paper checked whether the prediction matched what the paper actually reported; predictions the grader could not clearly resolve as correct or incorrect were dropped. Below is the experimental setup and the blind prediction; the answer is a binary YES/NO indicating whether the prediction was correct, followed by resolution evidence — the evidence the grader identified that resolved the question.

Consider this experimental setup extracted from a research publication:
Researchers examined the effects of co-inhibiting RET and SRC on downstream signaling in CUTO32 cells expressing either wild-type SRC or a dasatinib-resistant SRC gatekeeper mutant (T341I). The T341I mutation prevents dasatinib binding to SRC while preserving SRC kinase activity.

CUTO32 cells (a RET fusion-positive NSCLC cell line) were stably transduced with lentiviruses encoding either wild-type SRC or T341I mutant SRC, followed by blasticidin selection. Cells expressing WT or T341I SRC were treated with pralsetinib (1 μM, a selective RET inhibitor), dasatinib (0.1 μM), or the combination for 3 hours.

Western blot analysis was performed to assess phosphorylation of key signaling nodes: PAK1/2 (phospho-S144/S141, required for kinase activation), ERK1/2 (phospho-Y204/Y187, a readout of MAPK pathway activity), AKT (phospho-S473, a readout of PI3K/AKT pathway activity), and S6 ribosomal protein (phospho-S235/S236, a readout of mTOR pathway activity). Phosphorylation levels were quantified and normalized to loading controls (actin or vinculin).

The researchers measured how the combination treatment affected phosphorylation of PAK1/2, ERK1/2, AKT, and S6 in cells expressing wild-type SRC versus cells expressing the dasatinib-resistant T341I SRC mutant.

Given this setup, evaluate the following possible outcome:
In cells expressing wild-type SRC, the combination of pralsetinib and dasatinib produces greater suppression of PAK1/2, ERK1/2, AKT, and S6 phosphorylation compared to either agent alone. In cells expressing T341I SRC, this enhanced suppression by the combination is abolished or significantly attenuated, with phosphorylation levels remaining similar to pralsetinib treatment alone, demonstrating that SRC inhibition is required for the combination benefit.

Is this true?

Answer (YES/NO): NO